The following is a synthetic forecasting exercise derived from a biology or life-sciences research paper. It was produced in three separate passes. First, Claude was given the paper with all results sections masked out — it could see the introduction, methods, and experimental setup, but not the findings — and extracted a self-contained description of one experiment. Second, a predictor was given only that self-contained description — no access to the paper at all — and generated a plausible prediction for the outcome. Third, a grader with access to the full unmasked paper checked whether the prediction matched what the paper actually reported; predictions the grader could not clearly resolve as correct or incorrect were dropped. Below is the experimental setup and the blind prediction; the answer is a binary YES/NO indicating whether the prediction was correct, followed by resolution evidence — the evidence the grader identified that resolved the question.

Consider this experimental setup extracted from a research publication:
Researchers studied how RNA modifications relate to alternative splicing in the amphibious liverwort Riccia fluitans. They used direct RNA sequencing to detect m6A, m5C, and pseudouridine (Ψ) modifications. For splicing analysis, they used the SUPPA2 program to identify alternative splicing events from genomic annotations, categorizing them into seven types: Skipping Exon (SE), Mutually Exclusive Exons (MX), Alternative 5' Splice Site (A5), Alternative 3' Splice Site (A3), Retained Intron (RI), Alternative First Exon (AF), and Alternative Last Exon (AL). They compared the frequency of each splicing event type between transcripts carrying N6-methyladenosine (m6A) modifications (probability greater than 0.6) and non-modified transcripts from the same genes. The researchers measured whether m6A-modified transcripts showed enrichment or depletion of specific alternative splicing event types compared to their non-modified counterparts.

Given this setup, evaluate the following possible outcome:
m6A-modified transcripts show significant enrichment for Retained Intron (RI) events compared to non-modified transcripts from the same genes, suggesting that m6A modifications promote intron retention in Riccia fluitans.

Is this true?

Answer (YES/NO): YES